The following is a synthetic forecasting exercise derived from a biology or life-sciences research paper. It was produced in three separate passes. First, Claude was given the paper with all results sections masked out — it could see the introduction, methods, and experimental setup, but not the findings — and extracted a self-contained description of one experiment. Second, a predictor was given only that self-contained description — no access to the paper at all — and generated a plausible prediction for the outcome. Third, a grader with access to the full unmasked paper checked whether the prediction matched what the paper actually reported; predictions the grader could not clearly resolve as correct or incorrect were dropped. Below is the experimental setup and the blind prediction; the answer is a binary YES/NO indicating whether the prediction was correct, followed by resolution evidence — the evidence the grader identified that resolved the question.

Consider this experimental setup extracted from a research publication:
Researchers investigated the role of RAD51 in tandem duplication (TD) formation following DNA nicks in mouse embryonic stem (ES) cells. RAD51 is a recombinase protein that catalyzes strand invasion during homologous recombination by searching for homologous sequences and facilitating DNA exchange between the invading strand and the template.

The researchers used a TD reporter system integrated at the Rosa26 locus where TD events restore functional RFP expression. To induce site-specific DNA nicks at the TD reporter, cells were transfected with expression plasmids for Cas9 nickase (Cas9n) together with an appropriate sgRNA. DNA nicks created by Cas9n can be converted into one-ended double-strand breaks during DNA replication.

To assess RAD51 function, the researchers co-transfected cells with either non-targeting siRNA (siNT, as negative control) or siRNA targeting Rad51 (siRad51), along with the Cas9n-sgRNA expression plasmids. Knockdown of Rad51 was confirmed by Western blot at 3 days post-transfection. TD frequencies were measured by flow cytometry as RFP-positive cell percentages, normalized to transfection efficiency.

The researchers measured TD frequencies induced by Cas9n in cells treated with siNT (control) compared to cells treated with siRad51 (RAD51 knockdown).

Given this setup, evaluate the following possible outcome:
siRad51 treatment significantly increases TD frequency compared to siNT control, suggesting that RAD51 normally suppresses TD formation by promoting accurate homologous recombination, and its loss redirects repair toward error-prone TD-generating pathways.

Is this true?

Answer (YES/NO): NO